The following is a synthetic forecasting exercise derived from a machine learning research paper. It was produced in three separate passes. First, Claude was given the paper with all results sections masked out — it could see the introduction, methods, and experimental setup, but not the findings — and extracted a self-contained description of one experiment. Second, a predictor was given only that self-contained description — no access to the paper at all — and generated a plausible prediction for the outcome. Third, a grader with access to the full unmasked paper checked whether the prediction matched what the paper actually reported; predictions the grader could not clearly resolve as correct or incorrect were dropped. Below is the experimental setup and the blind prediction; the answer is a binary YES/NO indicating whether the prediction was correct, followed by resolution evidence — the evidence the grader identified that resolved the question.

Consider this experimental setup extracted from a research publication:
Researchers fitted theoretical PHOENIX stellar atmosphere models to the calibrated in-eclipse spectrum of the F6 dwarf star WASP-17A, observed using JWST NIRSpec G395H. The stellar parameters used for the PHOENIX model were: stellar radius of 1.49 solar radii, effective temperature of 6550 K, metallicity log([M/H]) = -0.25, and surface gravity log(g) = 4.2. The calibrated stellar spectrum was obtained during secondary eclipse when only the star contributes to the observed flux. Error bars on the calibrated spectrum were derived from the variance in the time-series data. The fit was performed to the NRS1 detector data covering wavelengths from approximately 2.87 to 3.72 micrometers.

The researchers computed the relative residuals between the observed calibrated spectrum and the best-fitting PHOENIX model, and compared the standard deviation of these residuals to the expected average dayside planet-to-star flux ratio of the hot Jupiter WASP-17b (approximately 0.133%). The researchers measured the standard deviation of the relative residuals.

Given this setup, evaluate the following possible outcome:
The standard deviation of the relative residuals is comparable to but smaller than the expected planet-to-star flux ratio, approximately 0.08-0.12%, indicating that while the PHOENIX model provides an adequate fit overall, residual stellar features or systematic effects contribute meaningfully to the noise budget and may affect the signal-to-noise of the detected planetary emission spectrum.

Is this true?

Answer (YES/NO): NO